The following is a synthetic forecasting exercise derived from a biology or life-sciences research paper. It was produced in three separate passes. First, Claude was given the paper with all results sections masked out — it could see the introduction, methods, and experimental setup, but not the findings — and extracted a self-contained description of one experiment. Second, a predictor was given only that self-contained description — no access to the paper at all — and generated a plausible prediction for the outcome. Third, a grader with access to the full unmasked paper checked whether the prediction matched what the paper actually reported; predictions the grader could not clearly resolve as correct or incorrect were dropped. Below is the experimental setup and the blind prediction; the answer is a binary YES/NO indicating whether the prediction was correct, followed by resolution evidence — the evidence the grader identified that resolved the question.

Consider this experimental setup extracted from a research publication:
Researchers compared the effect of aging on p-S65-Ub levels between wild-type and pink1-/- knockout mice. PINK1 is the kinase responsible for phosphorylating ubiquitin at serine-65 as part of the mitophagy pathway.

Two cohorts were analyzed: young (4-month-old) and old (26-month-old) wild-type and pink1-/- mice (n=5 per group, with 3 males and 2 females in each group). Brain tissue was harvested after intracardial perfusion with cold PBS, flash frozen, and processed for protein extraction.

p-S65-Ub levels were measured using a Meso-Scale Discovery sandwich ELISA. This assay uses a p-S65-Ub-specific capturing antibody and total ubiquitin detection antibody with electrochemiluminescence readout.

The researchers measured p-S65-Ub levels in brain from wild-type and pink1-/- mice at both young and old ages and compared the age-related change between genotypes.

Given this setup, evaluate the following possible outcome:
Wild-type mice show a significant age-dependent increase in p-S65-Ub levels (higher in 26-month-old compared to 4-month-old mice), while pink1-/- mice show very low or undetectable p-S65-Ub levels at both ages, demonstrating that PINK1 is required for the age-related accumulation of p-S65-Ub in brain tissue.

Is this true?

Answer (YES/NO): NO